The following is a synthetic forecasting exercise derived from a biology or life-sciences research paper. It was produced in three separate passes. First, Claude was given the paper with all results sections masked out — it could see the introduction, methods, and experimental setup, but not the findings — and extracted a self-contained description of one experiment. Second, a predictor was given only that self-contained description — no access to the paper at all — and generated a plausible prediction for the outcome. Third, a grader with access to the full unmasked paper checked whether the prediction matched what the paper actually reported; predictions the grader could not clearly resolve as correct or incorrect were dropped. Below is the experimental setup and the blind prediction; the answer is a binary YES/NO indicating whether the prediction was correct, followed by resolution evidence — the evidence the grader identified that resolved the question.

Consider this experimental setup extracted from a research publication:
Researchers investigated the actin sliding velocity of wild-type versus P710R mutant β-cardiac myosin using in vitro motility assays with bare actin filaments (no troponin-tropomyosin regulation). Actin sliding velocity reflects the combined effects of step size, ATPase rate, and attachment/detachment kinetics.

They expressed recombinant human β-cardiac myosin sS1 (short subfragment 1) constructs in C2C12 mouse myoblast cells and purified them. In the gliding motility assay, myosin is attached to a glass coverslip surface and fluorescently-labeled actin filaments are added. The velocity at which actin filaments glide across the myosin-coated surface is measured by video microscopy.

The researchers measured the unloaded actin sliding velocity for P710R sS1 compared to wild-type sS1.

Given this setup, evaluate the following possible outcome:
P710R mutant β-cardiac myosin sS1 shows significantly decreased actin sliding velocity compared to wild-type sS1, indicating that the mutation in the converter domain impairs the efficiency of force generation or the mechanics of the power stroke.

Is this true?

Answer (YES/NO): YES